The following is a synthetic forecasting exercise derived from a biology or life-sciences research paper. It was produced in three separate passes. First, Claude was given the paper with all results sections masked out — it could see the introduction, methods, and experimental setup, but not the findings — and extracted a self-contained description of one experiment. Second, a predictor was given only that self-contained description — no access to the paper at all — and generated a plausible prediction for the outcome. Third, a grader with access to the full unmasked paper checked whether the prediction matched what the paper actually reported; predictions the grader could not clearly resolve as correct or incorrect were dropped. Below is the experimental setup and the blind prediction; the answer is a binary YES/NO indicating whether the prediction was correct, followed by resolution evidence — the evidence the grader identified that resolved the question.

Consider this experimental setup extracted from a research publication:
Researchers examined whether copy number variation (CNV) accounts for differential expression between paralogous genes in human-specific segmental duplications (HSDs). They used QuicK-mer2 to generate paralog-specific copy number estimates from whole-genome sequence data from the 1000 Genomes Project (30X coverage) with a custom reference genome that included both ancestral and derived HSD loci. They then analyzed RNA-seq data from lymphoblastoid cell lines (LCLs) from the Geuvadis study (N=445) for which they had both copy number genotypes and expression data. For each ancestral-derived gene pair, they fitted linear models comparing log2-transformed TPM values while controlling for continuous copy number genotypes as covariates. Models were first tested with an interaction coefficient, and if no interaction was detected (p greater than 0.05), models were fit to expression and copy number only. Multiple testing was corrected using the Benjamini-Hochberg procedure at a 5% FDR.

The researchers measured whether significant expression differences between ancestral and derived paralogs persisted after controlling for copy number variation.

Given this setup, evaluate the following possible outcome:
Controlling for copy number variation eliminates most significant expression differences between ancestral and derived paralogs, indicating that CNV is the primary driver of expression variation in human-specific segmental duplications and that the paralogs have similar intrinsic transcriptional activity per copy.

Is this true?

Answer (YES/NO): NO